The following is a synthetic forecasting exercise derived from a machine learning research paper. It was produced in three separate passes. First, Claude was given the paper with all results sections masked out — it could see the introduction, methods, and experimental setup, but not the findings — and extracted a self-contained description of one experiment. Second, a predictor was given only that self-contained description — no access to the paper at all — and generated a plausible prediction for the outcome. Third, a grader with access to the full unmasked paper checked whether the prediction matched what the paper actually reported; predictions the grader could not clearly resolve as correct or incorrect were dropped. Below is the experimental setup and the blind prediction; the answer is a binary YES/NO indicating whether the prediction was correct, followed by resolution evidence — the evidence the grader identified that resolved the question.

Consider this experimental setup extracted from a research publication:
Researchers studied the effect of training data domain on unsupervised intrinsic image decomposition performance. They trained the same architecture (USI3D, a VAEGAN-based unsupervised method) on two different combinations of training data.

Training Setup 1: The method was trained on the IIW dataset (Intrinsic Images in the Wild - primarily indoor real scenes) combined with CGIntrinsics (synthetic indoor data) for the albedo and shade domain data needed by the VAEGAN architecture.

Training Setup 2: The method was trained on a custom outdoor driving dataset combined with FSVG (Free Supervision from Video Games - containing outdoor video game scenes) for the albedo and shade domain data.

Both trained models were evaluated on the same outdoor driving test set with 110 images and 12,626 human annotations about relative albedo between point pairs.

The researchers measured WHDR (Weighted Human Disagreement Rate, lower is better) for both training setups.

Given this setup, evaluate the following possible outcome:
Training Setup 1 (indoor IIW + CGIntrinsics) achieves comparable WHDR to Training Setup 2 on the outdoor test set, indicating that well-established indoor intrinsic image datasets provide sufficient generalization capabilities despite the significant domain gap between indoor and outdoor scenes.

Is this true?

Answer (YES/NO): NO